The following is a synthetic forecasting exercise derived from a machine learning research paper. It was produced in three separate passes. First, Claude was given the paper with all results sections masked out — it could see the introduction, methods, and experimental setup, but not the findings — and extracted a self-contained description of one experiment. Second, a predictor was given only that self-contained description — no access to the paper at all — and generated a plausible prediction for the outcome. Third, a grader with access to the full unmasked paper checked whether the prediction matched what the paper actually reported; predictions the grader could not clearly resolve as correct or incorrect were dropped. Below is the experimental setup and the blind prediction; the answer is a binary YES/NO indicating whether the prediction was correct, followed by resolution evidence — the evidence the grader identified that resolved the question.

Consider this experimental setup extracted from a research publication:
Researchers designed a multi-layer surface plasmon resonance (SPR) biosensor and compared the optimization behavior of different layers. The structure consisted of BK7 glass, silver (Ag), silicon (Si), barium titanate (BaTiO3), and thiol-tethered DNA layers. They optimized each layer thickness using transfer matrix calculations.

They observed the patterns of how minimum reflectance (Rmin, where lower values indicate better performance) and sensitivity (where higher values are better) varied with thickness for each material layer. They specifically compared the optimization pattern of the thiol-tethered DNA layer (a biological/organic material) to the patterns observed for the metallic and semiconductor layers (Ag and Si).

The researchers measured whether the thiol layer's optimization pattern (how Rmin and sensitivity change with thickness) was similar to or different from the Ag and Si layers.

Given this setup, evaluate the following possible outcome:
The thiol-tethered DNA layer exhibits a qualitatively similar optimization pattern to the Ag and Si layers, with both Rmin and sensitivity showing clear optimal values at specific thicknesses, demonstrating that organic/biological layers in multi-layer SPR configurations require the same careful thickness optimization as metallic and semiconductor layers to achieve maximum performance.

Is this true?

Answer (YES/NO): NO